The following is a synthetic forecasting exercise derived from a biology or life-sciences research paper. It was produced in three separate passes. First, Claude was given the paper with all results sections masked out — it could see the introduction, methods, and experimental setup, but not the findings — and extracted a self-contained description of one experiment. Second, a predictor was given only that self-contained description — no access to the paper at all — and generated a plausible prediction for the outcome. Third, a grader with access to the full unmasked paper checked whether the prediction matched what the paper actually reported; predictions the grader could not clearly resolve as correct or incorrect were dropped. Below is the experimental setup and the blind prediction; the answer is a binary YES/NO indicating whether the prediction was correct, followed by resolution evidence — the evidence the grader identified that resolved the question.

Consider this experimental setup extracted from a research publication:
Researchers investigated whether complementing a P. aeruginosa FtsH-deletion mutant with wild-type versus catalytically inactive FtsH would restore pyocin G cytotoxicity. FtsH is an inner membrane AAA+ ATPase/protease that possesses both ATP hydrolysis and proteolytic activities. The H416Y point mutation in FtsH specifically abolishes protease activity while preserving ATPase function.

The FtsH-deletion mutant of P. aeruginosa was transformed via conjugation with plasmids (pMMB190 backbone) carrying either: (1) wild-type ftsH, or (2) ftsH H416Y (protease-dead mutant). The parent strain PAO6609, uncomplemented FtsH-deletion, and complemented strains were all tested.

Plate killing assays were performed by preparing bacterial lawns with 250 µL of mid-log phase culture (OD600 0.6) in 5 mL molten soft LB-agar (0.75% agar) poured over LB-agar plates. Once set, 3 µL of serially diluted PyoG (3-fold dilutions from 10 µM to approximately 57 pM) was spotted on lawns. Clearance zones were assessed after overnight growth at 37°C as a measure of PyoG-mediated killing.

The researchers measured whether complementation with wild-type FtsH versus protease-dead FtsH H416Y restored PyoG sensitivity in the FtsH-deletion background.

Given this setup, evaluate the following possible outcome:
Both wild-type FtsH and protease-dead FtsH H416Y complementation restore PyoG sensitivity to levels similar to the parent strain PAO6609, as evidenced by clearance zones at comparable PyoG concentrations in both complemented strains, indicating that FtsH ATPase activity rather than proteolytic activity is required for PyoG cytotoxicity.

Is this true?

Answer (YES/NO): NO